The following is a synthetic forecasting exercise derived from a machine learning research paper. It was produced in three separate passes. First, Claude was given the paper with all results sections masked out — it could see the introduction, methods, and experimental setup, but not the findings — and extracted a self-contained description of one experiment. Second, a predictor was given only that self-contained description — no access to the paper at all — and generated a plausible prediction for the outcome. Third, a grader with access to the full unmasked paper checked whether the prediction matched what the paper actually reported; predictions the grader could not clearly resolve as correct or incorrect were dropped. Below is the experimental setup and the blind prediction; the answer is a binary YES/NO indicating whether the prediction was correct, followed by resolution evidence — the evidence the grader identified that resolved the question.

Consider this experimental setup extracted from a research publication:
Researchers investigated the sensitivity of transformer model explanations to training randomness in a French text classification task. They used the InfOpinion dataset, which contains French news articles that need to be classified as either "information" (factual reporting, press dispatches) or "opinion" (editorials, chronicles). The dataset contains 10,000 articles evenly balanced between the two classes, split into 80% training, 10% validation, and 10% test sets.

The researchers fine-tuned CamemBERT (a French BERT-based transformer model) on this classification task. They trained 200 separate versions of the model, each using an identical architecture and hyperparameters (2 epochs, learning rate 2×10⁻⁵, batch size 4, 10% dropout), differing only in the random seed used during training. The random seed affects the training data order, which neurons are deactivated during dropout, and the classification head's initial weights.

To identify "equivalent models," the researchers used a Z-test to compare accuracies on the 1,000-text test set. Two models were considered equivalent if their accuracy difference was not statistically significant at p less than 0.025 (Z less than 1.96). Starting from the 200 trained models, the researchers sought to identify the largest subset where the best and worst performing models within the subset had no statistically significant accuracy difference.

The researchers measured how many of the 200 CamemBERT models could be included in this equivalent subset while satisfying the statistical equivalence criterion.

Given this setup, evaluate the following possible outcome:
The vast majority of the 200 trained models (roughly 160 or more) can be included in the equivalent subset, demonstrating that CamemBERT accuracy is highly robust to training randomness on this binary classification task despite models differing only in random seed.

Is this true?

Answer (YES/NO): NO